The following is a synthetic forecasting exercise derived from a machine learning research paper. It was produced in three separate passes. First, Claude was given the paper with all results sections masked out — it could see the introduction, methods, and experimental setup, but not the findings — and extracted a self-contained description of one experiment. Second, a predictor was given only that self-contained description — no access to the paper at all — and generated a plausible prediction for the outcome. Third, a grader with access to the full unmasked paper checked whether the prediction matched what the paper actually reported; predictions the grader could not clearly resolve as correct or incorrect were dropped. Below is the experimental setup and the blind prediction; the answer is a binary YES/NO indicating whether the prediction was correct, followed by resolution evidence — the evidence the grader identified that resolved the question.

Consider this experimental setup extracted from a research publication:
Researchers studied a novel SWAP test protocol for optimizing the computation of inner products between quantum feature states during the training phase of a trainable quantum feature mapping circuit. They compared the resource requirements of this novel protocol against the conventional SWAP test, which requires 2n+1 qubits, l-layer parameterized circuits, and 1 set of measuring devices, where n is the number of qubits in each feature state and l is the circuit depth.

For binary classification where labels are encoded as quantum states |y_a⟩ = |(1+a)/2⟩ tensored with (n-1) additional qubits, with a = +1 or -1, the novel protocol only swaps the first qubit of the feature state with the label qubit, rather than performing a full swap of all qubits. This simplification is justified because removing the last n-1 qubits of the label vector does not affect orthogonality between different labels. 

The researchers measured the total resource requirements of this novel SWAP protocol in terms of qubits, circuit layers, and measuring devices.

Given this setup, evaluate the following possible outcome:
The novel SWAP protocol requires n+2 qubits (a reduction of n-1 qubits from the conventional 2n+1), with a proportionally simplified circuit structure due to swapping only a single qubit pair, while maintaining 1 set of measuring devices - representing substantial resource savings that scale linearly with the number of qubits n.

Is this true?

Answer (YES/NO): NO